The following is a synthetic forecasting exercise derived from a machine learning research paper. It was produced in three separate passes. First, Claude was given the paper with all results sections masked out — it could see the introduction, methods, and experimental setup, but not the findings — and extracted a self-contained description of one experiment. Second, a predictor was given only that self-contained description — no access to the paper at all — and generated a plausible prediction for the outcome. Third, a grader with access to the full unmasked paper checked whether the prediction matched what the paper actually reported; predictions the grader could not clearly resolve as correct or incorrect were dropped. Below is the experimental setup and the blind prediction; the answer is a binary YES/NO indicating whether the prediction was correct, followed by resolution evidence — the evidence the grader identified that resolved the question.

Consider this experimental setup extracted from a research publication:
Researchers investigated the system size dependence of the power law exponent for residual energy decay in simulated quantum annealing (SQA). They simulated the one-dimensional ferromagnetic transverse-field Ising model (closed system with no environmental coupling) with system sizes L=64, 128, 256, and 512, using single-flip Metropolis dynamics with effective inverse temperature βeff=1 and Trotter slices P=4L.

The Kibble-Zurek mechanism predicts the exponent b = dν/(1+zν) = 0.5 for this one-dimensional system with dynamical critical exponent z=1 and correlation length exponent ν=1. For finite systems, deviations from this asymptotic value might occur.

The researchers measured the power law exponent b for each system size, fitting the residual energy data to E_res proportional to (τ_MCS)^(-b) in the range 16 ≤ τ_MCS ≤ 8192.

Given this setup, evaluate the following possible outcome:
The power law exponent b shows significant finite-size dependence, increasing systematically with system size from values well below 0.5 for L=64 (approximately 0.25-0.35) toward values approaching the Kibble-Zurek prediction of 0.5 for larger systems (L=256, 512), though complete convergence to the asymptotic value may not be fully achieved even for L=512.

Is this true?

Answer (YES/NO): NO